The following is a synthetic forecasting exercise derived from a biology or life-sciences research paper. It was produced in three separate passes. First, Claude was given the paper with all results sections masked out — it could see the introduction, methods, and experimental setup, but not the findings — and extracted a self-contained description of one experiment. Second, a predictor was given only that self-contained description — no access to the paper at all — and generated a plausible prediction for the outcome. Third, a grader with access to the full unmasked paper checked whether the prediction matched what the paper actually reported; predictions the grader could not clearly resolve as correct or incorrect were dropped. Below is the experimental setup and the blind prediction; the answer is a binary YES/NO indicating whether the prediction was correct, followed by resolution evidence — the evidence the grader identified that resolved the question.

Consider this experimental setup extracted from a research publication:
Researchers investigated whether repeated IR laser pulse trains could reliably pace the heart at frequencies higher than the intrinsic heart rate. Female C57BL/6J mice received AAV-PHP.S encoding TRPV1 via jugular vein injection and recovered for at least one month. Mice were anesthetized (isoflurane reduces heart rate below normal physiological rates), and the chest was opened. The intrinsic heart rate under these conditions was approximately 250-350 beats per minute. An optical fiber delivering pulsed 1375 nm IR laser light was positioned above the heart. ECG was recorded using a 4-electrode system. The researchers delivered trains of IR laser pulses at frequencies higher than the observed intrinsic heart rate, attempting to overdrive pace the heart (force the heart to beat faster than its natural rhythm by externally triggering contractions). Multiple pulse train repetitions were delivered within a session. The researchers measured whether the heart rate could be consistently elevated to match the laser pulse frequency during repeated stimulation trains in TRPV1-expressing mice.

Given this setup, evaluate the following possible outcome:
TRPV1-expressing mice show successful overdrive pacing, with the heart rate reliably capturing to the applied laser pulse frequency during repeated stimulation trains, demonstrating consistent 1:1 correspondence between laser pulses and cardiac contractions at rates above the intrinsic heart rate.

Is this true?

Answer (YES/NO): NO